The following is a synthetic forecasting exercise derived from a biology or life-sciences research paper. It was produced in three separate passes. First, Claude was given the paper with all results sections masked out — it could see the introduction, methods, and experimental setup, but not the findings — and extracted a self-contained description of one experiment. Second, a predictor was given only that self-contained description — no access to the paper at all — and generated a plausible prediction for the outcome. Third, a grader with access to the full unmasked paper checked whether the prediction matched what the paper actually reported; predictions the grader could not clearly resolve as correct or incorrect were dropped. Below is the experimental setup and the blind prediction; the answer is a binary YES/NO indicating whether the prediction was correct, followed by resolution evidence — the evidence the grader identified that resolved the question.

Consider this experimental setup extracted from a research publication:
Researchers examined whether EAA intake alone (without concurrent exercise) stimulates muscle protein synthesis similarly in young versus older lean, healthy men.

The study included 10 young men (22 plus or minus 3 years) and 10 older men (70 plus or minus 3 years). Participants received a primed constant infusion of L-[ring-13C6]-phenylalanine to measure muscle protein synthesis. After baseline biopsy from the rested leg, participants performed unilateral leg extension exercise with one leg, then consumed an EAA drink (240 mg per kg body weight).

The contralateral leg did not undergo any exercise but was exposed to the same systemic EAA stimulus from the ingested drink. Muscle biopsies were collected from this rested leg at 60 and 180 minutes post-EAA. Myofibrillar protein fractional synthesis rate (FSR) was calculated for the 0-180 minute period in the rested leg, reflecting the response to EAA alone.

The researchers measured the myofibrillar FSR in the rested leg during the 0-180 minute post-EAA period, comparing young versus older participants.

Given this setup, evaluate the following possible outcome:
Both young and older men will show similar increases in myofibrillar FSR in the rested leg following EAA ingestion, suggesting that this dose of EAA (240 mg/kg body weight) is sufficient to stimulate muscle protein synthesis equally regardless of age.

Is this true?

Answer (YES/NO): YES